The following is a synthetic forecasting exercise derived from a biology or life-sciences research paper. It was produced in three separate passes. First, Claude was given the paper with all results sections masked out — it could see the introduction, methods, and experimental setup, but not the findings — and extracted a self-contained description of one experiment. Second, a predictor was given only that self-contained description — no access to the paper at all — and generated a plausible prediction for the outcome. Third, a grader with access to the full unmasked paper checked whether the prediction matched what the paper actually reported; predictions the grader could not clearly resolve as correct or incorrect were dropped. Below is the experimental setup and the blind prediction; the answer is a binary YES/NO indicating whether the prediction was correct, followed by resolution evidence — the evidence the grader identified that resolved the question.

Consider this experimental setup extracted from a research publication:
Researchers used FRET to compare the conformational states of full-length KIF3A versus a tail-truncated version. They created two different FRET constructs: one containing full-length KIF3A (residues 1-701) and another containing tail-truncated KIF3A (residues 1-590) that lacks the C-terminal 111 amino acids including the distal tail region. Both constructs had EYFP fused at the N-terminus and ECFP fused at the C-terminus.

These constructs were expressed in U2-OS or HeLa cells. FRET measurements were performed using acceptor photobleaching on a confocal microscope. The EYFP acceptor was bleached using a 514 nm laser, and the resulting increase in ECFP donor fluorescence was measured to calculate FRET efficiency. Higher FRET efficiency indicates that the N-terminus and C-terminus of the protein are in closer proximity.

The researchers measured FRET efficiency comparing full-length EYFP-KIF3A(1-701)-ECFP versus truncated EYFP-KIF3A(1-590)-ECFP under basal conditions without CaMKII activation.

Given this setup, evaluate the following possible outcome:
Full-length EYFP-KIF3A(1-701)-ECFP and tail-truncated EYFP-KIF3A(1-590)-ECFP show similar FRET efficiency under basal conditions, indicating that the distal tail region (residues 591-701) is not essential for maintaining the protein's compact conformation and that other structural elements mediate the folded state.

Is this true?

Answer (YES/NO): NO